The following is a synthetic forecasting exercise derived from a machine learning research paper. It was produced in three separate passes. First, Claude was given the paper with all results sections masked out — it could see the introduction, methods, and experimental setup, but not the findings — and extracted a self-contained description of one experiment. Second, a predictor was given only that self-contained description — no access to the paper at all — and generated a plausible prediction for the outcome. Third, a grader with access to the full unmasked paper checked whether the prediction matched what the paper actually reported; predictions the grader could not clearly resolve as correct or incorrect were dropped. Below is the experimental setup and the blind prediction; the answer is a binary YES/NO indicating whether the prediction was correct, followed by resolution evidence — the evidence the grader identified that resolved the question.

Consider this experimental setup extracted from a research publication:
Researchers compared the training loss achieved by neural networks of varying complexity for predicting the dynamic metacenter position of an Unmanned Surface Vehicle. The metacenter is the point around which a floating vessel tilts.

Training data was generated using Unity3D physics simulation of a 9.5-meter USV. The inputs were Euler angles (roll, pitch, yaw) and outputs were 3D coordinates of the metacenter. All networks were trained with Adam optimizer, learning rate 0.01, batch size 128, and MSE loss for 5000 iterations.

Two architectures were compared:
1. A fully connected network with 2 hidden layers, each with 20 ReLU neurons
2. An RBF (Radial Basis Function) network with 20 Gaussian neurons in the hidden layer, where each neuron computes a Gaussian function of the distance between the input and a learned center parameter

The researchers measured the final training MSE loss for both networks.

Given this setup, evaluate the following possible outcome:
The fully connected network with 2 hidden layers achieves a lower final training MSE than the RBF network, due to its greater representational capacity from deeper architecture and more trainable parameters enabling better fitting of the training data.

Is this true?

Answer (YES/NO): NO